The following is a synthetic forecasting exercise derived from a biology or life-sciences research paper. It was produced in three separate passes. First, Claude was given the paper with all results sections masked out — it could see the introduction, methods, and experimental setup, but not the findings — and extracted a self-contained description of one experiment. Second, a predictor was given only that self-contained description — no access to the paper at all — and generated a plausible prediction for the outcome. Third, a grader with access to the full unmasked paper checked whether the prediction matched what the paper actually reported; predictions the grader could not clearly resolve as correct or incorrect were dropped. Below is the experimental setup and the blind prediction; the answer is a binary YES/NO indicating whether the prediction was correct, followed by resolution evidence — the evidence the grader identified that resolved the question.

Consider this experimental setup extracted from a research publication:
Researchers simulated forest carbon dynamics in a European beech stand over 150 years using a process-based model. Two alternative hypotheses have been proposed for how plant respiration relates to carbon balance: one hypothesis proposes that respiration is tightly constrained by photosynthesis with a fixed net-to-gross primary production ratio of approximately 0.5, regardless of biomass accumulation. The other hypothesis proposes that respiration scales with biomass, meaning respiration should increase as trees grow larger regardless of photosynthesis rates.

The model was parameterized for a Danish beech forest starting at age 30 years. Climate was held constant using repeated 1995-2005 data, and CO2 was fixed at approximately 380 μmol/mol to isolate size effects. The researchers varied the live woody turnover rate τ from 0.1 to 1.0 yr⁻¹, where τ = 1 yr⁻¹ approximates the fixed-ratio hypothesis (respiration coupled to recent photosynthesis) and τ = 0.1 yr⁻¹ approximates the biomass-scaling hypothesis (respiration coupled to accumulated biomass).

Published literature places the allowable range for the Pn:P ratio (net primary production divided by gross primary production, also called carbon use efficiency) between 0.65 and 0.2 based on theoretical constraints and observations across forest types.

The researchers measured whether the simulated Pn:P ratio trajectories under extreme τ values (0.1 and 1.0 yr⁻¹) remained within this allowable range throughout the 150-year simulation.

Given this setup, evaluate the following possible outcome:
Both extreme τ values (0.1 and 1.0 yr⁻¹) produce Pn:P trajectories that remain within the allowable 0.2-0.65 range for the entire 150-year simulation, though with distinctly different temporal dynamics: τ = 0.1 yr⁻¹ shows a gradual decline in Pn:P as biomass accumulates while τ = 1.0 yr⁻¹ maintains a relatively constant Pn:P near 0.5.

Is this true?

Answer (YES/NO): NO